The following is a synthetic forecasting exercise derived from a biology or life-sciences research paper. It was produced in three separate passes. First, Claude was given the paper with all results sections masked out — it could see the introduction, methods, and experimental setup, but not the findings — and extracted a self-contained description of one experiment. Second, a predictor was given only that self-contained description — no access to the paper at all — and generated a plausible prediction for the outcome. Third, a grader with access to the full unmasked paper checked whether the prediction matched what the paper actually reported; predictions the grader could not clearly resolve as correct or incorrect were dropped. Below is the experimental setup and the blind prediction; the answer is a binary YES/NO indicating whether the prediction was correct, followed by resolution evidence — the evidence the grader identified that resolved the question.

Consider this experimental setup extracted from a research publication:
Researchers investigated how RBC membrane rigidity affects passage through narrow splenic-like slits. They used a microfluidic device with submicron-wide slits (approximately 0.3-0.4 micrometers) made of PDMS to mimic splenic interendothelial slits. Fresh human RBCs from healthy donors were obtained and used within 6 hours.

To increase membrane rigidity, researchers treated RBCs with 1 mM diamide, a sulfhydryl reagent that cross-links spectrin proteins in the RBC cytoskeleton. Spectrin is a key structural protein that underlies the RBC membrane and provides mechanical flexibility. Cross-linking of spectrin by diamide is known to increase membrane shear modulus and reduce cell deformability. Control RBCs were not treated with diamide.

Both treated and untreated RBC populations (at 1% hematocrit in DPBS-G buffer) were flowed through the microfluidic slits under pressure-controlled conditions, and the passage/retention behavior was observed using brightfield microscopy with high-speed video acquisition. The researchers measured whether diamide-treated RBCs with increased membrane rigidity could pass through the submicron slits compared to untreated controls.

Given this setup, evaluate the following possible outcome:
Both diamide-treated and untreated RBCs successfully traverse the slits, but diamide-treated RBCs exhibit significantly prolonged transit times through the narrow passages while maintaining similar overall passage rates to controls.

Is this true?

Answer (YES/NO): YES